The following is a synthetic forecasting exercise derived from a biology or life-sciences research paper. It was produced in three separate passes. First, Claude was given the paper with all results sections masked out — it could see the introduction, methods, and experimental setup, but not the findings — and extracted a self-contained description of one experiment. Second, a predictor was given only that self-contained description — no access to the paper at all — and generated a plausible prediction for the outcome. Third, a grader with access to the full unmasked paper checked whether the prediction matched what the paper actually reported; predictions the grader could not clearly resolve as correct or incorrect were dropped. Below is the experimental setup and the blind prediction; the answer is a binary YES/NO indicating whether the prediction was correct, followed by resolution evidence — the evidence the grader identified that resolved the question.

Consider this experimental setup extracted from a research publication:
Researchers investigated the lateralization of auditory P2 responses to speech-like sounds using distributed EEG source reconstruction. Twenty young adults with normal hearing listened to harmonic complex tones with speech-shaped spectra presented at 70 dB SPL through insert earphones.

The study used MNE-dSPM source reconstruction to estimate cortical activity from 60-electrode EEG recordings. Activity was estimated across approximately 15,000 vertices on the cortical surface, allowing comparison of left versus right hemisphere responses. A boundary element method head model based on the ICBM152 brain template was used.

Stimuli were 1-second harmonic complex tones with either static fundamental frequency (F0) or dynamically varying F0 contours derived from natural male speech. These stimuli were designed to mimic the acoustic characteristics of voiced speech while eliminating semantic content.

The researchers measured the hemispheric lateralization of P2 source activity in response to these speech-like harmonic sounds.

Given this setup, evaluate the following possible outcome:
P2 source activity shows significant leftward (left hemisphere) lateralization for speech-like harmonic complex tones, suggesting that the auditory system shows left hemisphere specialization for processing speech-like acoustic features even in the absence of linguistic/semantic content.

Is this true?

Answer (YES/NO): NO